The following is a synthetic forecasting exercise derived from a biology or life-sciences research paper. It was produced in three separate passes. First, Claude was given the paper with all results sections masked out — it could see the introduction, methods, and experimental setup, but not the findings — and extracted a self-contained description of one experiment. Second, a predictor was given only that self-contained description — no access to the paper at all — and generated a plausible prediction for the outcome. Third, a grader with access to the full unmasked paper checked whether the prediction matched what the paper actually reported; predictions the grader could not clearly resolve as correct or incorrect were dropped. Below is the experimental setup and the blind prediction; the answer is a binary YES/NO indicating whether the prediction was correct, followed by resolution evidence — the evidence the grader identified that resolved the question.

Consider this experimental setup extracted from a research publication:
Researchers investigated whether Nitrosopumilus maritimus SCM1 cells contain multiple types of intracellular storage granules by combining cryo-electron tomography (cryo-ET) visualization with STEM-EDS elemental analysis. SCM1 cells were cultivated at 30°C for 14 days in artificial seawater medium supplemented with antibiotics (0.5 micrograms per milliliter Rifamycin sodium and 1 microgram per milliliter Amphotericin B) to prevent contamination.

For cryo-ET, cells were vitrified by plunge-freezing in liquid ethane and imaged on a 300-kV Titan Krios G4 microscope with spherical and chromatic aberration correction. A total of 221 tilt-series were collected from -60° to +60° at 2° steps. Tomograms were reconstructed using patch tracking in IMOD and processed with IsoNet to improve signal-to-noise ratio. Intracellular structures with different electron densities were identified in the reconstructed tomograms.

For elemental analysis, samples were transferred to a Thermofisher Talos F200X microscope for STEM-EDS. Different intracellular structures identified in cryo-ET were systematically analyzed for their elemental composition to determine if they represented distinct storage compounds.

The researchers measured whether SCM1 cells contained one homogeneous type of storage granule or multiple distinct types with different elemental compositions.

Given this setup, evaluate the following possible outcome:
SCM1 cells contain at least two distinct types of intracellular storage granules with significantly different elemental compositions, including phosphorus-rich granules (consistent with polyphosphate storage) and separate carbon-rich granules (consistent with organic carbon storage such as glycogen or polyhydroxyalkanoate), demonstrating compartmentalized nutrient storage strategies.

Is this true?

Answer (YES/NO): YES